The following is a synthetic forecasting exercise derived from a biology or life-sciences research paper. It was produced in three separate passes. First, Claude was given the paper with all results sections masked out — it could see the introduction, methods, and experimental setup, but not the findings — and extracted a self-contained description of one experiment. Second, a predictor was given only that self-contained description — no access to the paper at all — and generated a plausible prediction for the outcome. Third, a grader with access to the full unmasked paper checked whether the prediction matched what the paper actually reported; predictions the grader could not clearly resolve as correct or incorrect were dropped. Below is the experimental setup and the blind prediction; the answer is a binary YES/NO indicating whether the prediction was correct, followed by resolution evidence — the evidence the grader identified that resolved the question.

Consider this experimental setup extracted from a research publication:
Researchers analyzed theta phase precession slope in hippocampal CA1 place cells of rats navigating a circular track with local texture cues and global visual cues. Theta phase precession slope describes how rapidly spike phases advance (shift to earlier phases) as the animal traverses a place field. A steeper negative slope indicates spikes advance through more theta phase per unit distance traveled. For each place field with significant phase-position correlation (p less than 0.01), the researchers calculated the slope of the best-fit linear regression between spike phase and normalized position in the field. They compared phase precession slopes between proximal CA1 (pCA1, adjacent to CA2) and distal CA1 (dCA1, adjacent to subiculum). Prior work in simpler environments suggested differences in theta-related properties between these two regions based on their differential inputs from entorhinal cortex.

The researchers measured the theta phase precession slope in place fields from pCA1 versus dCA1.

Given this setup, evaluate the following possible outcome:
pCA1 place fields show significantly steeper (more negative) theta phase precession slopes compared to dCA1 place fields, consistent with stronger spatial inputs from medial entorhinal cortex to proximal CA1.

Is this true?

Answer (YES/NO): NO